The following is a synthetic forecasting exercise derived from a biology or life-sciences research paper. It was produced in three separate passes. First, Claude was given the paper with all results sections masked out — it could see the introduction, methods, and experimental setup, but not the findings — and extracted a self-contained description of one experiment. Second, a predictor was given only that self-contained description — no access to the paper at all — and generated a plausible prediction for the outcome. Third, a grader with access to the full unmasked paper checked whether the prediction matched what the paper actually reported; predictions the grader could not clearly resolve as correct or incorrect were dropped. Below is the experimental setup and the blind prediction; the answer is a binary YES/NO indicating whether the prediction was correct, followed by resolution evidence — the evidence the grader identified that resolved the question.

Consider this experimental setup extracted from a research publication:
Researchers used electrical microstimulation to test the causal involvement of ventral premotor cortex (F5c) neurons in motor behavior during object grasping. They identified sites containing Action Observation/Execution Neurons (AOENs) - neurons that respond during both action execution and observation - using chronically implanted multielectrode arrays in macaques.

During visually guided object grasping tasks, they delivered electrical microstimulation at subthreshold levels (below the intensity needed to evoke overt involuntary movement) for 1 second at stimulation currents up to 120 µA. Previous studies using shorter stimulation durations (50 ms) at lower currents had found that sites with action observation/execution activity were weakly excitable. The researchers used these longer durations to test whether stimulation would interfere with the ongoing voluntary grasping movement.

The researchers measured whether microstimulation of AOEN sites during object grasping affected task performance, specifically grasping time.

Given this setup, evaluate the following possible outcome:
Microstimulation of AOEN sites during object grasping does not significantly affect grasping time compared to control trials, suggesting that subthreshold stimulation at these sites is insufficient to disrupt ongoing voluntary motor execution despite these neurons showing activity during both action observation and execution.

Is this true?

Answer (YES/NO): NO